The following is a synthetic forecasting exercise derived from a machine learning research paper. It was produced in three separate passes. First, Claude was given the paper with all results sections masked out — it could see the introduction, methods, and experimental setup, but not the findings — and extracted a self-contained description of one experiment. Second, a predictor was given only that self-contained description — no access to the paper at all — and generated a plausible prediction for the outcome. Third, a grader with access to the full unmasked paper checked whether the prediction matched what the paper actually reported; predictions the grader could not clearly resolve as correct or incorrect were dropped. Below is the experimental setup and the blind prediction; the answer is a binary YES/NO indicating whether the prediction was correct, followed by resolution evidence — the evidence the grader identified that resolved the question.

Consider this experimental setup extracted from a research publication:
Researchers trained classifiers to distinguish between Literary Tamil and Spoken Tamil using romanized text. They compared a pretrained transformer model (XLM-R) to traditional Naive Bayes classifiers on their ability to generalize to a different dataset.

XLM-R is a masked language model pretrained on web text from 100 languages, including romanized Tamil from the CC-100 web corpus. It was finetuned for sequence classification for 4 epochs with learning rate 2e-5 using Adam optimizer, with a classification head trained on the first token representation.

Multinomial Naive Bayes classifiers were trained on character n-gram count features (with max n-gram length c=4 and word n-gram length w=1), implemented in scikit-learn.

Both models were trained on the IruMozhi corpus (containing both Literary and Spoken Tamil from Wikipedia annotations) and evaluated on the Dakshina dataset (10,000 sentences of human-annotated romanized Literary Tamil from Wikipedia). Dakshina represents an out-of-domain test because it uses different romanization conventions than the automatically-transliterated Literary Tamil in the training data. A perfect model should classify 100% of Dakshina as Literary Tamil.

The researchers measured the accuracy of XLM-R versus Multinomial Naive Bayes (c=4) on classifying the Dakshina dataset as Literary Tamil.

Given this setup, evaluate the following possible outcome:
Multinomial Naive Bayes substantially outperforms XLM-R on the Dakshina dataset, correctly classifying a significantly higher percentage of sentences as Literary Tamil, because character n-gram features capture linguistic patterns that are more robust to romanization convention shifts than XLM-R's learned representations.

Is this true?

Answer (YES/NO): NO